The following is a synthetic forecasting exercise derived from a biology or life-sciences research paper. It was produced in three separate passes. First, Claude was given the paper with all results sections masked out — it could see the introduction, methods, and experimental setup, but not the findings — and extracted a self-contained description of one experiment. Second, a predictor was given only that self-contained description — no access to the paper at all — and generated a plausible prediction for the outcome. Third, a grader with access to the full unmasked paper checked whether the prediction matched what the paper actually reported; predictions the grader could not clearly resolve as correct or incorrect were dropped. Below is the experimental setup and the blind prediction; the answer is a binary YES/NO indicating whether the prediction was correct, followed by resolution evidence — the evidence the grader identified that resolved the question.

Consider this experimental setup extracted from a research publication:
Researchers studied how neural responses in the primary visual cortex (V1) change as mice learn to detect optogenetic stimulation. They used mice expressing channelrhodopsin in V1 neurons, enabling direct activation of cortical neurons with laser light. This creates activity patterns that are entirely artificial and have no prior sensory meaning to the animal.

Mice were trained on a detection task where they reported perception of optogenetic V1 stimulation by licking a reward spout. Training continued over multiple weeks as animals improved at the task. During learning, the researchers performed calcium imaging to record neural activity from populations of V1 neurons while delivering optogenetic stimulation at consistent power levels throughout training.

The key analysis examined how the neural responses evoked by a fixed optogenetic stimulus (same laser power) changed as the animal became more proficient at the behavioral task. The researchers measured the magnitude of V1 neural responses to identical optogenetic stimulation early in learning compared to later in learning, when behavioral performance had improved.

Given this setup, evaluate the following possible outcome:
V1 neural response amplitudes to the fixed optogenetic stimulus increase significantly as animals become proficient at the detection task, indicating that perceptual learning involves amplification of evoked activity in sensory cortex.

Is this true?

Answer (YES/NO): YES